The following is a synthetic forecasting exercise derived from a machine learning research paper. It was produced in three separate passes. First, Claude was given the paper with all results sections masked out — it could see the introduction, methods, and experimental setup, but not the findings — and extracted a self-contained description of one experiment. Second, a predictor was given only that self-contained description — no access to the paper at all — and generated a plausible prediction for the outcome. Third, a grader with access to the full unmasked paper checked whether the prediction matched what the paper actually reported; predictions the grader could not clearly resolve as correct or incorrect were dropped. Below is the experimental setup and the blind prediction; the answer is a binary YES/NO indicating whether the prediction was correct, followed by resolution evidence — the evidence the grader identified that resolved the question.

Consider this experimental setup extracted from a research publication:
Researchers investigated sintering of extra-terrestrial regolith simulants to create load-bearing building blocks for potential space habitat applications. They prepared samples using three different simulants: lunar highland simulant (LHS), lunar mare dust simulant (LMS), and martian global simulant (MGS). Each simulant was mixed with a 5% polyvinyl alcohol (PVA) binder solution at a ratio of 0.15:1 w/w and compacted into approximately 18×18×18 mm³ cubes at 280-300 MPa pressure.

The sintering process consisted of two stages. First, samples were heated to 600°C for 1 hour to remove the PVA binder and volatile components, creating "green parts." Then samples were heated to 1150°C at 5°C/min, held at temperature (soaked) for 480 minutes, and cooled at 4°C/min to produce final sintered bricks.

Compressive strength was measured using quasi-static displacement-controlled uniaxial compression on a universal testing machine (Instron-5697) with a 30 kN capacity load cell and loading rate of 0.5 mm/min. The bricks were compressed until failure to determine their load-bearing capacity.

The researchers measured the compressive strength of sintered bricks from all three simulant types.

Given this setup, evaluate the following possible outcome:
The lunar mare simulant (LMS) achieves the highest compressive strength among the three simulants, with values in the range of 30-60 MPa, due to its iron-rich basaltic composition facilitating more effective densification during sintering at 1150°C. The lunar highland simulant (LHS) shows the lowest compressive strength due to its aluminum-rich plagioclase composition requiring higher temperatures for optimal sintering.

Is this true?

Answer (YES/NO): YES